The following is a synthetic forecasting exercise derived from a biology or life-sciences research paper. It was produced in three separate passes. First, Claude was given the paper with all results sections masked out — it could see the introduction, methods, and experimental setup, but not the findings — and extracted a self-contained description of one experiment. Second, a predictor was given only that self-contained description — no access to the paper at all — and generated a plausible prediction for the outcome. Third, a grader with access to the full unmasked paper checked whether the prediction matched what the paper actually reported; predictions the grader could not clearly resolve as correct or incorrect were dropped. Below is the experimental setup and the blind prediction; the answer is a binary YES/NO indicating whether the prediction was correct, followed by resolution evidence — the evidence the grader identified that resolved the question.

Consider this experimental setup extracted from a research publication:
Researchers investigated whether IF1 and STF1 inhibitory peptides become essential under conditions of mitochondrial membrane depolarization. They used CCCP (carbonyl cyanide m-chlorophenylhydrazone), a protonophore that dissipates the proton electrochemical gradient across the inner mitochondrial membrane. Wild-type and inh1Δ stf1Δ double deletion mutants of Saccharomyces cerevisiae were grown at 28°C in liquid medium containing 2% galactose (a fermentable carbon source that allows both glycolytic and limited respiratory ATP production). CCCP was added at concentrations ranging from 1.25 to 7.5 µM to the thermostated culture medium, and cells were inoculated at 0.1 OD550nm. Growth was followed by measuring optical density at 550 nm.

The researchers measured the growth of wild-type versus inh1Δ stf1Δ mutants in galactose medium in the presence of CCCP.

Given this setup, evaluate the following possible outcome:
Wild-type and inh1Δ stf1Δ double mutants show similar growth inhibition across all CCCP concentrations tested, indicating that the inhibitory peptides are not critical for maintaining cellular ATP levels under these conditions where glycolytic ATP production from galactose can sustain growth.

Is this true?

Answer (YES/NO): YES